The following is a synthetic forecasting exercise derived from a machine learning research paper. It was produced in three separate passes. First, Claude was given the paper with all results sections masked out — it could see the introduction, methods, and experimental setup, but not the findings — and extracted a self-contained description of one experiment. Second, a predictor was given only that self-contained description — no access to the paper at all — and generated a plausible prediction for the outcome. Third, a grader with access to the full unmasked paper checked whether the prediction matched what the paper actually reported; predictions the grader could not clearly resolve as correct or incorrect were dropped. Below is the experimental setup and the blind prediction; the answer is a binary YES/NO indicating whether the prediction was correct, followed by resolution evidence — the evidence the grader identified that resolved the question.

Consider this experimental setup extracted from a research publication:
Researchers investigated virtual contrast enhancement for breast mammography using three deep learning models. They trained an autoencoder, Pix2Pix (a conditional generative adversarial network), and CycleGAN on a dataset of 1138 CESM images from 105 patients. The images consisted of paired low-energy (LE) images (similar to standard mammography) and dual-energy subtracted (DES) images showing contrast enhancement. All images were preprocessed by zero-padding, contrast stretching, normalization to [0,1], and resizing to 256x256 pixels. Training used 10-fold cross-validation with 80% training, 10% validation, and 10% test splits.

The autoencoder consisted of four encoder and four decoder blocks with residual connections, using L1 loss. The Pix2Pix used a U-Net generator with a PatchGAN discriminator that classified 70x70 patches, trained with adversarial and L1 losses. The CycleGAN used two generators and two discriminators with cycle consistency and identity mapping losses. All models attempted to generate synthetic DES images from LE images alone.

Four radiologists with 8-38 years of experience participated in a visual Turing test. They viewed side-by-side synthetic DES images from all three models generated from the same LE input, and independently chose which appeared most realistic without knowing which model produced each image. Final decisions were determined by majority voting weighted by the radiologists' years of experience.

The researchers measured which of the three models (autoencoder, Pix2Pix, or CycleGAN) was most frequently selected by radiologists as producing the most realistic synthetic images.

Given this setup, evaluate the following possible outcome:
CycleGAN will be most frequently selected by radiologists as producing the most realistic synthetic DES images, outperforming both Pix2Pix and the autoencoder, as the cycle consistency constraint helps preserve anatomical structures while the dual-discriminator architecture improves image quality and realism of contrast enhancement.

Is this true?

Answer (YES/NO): YES